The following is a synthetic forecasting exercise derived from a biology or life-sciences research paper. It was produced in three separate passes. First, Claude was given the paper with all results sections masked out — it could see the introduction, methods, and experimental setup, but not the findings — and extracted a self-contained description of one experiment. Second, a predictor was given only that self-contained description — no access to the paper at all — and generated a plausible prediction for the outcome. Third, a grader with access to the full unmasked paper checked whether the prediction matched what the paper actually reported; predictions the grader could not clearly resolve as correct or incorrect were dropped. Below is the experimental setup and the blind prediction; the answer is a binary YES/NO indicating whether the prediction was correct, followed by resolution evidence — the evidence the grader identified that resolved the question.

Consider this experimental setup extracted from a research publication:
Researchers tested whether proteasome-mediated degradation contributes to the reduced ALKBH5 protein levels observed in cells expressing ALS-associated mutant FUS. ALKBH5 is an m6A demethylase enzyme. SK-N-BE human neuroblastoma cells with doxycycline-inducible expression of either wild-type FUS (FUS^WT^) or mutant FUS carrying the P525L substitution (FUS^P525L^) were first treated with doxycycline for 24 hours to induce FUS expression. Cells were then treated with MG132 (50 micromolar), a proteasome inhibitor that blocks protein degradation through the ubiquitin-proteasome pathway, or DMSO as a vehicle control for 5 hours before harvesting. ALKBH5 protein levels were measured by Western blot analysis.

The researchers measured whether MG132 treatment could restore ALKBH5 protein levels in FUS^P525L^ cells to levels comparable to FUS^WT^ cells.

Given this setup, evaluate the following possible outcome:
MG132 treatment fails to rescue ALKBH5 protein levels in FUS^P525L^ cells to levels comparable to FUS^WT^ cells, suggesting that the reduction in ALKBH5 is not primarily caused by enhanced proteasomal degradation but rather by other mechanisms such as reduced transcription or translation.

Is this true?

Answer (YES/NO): YES